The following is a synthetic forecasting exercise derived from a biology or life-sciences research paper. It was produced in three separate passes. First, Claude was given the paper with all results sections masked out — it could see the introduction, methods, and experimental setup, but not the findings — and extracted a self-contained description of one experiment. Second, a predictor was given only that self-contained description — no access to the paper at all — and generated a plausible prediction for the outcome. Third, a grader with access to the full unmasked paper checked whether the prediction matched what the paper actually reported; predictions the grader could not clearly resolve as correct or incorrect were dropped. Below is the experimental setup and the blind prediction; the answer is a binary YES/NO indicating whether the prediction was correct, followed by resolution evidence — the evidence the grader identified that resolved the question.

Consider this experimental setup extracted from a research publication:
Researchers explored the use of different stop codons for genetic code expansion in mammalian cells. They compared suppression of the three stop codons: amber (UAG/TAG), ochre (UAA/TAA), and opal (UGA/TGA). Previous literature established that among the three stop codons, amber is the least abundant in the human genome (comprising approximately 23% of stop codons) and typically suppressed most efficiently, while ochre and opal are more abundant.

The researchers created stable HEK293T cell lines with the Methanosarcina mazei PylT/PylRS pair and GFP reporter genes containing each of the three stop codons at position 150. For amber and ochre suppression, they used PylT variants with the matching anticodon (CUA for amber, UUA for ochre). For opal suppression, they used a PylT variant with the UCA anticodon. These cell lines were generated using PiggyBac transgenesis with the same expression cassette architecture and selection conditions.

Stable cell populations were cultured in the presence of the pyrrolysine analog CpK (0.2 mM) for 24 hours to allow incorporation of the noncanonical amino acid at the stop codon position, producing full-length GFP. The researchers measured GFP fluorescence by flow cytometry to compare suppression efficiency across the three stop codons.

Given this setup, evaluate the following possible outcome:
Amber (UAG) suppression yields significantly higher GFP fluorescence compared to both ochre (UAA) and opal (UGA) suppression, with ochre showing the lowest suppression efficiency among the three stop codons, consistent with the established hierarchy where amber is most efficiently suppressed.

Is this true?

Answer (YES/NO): YES